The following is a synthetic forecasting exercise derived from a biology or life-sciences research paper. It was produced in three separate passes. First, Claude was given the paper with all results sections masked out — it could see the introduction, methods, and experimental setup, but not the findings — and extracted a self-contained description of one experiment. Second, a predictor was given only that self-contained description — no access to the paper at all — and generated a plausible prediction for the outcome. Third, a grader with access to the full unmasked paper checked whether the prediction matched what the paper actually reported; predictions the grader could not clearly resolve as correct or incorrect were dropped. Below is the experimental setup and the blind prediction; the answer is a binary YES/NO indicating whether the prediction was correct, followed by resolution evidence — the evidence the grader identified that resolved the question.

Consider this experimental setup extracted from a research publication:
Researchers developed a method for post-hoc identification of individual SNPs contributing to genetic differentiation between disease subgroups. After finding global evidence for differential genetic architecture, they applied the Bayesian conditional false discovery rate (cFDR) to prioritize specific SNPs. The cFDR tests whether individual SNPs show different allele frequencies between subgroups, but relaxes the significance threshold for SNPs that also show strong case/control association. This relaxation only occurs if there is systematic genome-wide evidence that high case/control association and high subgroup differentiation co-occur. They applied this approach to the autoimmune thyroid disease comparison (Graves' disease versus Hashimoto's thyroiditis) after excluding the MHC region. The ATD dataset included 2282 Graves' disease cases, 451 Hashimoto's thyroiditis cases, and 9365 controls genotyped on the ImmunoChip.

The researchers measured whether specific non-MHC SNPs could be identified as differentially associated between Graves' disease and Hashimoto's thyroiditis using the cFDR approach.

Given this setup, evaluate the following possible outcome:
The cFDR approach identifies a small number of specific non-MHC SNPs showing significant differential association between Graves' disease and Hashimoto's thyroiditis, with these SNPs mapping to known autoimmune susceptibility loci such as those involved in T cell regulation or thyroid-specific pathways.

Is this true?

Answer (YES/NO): YES